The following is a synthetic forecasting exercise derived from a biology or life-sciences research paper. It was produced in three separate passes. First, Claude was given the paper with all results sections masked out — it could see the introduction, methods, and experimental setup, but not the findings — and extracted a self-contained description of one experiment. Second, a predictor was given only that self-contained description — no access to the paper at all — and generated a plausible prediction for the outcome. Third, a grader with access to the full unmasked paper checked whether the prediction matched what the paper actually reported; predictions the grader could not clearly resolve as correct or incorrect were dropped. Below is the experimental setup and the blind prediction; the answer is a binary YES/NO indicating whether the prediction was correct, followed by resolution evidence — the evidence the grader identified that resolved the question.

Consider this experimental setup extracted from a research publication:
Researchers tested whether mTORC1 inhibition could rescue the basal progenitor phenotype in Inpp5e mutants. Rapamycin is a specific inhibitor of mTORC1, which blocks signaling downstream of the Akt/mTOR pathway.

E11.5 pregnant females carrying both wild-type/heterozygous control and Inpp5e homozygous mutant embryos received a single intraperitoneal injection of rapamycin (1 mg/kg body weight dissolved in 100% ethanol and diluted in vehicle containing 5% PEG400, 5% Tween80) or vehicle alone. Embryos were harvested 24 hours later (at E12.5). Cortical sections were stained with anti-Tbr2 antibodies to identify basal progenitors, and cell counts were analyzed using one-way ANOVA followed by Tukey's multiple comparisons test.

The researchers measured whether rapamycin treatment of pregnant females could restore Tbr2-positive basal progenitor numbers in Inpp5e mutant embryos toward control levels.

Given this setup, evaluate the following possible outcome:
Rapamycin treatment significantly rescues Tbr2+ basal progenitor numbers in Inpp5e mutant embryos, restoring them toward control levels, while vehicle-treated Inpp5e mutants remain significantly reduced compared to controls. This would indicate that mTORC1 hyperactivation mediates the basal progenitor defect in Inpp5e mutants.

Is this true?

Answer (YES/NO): NO